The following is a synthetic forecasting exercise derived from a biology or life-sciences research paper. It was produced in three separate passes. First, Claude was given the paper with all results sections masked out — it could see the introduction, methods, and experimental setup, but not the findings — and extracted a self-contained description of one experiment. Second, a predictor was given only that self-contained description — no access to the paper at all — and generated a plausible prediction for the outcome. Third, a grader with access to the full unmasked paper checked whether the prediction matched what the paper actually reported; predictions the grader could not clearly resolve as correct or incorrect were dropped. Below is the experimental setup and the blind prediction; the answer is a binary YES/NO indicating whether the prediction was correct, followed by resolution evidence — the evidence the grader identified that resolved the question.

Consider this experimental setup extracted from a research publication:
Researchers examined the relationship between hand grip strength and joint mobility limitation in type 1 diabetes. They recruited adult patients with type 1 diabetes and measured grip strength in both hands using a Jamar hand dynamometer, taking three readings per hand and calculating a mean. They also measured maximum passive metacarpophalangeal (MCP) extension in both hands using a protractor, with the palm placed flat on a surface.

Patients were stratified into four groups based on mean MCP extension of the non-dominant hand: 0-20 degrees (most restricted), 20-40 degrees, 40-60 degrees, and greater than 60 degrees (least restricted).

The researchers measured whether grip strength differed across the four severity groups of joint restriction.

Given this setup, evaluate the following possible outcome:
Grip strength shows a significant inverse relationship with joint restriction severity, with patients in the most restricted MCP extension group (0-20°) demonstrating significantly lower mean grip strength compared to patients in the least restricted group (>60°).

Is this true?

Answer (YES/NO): NO